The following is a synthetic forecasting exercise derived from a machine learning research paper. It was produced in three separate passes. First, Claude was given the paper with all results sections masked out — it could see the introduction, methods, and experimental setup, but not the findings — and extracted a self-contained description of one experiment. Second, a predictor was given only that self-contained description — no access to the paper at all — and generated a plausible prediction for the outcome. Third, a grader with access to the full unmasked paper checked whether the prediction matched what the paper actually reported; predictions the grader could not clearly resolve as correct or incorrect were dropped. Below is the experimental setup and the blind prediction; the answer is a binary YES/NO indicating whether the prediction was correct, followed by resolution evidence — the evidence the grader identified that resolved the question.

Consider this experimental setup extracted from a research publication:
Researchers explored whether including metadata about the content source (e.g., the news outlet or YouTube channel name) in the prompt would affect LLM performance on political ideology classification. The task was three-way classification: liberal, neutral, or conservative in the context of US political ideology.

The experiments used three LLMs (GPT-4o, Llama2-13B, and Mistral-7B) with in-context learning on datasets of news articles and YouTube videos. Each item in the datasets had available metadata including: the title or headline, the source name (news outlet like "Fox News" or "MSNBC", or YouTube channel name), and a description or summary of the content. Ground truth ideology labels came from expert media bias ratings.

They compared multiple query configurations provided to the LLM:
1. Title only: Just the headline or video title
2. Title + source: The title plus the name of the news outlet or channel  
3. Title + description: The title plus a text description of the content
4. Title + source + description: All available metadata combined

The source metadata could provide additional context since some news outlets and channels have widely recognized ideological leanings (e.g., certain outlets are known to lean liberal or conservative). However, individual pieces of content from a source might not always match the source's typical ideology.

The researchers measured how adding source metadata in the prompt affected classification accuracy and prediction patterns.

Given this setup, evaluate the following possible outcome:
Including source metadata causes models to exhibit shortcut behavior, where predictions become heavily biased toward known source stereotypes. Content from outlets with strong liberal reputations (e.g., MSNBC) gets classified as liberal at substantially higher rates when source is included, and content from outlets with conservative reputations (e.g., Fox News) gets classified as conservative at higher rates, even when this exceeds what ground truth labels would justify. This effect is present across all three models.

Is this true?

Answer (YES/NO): NO